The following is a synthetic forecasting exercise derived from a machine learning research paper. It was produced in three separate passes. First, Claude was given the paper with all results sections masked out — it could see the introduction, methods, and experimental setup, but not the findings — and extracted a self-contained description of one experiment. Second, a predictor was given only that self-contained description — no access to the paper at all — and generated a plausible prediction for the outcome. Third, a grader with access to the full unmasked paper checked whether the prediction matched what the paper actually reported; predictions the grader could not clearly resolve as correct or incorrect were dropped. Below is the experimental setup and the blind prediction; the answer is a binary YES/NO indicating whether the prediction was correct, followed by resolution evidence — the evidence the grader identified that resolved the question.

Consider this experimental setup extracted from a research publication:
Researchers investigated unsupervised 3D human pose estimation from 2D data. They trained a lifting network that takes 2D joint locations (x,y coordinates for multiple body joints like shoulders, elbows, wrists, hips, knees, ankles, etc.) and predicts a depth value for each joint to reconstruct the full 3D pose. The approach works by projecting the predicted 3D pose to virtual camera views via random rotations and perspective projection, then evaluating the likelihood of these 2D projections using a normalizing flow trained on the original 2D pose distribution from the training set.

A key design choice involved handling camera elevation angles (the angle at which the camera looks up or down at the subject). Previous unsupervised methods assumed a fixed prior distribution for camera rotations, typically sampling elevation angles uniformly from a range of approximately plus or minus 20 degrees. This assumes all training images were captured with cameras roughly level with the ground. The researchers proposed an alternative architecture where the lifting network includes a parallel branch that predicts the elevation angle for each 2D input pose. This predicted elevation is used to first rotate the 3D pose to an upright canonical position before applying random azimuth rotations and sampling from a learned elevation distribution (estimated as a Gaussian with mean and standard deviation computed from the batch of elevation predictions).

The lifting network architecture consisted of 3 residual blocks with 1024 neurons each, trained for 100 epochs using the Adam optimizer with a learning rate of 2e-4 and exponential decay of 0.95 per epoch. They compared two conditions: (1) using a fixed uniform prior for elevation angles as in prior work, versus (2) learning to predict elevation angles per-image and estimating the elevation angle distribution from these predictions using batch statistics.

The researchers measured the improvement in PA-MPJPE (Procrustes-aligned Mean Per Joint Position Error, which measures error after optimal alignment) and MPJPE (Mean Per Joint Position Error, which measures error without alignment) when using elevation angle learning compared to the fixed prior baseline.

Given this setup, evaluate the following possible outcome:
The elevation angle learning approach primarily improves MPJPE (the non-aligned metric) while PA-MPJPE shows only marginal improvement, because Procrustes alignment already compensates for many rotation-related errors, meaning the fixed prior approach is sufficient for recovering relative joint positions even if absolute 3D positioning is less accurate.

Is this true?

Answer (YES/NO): NO